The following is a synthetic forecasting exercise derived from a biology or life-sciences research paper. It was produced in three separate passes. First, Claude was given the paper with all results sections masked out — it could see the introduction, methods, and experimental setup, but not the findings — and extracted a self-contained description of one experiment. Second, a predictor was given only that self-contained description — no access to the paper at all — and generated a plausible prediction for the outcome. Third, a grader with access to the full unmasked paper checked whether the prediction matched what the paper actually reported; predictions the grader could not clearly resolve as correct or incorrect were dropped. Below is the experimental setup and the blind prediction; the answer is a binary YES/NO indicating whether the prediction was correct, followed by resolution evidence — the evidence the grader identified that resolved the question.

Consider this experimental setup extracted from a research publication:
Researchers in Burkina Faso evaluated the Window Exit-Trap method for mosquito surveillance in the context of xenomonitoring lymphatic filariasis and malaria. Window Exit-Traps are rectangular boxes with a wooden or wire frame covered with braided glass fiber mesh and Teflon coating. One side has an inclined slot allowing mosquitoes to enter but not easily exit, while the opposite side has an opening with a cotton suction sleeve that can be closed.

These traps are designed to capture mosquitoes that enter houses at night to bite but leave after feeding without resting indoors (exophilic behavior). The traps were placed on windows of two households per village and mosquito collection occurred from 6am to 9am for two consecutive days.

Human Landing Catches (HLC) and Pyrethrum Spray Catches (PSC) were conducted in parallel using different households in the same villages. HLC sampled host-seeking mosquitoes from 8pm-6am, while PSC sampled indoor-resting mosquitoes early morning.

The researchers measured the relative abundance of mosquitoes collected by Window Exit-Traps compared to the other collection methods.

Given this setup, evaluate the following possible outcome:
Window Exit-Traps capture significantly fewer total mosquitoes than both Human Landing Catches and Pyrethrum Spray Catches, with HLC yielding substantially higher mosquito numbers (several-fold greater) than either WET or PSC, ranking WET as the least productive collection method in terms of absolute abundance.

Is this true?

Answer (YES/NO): NO